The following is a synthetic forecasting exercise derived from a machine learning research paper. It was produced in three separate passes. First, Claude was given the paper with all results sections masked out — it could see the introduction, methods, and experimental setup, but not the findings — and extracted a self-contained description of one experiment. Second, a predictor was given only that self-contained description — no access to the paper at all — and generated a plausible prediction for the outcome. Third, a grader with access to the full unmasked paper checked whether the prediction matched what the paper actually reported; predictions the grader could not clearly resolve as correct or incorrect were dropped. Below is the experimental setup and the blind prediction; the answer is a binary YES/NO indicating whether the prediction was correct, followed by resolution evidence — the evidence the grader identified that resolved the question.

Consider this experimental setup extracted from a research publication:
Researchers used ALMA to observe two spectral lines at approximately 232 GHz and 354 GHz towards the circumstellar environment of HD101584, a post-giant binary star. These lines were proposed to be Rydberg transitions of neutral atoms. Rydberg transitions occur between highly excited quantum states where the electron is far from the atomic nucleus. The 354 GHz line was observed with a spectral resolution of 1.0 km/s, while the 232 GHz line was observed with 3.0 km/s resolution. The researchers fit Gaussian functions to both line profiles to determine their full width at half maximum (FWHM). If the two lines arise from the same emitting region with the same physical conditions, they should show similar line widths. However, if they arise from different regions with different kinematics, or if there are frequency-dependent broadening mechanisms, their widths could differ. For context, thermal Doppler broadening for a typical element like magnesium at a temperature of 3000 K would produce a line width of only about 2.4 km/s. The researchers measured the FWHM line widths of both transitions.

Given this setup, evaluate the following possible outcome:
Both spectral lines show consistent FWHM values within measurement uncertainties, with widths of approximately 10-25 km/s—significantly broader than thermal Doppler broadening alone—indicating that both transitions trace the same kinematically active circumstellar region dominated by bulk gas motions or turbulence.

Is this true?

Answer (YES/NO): NO